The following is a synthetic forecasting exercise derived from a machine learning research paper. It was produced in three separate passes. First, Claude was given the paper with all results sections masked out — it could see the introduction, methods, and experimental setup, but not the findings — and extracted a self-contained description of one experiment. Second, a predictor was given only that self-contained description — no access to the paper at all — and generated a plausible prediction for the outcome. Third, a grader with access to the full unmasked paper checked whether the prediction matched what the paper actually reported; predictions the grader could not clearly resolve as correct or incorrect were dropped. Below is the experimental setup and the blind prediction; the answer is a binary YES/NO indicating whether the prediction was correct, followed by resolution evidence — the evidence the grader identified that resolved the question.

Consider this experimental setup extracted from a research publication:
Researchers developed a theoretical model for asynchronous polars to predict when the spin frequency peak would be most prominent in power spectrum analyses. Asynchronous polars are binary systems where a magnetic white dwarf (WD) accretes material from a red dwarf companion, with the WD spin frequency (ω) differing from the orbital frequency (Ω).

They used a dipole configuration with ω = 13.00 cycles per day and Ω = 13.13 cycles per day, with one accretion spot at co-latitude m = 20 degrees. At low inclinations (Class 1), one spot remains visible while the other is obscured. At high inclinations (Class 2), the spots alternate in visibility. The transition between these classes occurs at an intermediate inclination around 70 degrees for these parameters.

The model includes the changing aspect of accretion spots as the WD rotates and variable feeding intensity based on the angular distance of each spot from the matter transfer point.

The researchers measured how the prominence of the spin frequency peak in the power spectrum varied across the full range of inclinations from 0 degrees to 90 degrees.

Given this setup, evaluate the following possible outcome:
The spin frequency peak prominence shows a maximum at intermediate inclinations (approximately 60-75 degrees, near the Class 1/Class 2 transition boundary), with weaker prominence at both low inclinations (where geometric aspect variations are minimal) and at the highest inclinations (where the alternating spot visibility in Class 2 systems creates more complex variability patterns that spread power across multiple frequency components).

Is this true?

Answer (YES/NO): YES